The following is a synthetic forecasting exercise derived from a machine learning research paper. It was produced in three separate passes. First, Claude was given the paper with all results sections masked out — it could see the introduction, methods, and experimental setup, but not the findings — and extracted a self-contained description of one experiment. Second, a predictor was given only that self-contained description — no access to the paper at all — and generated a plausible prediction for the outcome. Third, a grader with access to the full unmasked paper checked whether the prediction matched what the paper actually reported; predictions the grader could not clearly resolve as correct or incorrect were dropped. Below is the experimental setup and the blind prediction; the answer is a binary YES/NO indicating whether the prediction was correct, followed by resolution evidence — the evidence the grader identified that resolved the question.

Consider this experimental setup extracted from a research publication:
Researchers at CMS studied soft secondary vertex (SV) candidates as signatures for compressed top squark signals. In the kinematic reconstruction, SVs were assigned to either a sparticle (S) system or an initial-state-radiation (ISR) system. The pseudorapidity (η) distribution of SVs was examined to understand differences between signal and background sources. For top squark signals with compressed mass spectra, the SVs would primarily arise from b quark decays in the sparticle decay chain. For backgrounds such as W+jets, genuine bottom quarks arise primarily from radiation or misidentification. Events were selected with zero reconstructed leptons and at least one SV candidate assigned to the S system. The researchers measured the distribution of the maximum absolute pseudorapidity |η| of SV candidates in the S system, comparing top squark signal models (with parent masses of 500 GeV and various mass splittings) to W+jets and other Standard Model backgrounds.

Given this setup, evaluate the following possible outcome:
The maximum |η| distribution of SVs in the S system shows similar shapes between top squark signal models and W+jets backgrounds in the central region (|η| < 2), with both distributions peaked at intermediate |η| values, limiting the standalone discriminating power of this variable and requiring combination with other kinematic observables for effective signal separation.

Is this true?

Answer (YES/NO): NO